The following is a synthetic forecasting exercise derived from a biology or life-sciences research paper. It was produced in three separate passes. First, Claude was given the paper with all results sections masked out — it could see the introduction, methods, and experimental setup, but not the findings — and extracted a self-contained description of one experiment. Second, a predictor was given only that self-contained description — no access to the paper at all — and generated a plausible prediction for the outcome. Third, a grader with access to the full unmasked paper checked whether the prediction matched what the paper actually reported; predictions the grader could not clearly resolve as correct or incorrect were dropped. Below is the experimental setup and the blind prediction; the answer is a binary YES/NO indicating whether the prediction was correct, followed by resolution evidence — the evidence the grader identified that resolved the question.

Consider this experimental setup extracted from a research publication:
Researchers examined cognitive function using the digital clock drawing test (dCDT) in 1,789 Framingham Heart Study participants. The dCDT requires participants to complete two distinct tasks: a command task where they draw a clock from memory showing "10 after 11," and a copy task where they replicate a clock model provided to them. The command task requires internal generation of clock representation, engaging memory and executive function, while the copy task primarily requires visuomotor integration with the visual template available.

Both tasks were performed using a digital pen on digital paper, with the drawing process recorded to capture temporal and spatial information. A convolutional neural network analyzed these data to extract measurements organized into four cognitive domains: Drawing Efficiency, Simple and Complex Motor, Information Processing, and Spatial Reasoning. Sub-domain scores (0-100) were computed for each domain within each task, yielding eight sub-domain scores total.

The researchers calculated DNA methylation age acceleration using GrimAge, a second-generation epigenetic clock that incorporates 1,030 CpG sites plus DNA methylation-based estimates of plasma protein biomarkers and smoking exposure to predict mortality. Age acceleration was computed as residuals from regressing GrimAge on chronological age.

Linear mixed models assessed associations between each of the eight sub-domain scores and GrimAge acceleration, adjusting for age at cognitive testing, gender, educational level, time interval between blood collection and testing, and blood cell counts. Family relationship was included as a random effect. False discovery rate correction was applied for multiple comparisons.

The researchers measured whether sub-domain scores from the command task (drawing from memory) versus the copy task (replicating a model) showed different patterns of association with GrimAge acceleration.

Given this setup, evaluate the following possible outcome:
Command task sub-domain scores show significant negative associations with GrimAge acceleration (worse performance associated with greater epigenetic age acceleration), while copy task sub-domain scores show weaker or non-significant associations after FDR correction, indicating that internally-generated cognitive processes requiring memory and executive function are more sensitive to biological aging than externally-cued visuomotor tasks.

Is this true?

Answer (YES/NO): NO